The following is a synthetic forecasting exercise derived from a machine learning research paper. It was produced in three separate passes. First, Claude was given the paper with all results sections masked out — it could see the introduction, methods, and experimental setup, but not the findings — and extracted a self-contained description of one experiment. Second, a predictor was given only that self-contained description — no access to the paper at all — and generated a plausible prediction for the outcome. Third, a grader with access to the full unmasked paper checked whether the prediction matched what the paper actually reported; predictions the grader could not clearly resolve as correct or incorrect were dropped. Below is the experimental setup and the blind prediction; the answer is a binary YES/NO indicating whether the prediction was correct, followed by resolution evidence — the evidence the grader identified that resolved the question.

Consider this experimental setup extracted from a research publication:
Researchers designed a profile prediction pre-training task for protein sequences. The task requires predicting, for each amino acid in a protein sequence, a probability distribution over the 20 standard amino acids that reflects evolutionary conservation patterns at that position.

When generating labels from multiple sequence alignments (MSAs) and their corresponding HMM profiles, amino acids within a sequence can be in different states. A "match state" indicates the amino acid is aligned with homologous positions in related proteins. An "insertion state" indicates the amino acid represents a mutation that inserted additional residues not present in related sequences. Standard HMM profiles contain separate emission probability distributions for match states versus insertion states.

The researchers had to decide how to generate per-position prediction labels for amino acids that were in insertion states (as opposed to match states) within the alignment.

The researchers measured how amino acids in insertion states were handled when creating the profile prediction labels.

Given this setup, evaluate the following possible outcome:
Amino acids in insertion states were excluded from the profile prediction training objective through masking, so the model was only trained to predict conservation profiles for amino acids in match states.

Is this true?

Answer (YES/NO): NO